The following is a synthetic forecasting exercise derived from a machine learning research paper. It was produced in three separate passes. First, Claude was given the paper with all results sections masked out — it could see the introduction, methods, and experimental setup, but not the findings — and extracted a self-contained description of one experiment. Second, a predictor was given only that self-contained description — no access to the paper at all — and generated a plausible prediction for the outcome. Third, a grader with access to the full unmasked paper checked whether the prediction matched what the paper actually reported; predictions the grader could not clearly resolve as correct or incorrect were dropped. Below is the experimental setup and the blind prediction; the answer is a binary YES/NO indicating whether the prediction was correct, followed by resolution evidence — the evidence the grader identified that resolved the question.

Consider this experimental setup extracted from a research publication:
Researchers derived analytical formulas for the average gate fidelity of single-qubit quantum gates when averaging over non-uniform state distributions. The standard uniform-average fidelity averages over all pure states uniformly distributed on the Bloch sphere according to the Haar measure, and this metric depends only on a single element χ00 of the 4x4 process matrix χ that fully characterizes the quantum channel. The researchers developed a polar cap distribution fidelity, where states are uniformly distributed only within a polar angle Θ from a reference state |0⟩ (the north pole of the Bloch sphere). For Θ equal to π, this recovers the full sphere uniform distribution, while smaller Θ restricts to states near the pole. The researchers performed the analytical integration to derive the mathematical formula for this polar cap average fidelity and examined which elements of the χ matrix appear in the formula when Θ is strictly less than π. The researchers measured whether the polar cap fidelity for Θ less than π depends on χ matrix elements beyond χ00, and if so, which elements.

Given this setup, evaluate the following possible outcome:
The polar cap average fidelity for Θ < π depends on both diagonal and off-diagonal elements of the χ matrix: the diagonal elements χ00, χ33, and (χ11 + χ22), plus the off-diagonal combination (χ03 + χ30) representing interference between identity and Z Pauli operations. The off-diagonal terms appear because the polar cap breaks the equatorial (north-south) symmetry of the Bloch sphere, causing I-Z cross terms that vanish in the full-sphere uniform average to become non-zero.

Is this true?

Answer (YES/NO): YES